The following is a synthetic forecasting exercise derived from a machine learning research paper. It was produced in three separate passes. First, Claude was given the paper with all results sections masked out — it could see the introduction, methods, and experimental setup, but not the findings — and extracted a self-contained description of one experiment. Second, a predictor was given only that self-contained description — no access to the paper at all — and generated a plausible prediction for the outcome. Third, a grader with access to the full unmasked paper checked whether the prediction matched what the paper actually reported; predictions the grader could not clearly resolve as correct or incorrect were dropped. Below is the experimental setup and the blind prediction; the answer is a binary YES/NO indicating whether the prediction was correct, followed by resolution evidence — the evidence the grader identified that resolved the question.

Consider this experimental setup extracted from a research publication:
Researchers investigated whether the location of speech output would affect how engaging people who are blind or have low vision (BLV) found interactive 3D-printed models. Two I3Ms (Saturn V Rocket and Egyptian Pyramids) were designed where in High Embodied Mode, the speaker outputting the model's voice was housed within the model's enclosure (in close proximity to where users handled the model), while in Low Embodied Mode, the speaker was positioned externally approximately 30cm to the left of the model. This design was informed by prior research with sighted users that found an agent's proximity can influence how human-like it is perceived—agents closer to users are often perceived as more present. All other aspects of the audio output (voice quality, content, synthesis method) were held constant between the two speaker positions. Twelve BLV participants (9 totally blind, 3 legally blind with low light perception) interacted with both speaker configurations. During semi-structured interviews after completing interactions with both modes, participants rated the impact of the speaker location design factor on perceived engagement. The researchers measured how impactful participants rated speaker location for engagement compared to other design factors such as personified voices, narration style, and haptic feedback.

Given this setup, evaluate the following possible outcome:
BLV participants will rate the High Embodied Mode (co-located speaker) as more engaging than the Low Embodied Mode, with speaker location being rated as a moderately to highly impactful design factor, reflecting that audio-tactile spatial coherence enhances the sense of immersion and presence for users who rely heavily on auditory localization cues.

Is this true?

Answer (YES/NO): YES